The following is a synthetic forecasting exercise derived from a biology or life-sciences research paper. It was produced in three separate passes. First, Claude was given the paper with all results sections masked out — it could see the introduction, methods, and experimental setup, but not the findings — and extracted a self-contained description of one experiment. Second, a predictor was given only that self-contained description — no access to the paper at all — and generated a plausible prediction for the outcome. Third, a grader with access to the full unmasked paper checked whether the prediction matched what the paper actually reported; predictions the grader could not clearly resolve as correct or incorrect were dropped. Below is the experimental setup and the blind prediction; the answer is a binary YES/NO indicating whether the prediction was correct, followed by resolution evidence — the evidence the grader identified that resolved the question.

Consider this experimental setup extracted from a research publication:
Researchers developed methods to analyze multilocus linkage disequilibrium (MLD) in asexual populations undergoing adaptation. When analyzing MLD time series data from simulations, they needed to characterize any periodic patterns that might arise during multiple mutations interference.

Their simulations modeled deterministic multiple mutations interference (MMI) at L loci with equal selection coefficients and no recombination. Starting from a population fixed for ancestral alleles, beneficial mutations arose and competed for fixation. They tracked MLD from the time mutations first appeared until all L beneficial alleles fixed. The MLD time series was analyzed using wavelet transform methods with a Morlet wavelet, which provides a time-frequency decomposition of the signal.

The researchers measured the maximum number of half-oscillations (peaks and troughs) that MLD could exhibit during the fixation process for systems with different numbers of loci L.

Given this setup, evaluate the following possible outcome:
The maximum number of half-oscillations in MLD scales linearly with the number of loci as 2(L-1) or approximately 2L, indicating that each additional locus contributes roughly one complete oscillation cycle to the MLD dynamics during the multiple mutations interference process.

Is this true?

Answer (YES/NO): NO